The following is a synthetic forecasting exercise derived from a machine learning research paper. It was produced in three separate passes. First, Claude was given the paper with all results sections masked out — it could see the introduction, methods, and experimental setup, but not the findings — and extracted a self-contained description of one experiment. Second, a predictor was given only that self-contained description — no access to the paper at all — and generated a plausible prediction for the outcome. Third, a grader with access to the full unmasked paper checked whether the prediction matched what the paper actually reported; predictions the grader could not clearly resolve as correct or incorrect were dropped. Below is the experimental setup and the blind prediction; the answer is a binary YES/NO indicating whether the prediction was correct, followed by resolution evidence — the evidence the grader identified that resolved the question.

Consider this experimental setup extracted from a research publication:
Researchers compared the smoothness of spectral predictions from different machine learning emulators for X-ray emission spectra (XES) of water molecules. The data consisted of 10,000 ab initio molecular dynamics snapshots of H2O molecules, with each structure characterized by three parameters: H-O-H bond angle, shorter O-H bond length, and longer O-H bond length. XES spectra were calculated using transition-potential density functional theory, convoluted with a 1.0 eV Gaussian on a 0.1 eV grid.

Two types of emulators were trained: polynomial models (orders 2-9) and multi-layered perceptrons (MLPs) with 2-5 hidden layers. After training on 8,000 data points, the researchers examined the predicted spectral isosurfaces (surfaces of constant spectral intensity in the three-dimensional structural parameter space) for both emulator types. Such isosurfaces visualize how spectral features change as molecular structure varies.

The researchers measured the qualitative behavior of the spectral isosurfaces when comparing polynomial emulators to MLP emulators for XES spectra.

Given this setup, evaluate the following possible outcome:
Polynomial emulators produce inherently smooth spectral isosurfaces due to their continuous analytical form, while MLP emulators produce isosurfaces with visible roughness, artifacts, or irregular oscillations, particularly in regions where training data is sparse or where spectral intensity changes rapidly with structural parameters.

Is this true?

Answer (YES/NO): YES